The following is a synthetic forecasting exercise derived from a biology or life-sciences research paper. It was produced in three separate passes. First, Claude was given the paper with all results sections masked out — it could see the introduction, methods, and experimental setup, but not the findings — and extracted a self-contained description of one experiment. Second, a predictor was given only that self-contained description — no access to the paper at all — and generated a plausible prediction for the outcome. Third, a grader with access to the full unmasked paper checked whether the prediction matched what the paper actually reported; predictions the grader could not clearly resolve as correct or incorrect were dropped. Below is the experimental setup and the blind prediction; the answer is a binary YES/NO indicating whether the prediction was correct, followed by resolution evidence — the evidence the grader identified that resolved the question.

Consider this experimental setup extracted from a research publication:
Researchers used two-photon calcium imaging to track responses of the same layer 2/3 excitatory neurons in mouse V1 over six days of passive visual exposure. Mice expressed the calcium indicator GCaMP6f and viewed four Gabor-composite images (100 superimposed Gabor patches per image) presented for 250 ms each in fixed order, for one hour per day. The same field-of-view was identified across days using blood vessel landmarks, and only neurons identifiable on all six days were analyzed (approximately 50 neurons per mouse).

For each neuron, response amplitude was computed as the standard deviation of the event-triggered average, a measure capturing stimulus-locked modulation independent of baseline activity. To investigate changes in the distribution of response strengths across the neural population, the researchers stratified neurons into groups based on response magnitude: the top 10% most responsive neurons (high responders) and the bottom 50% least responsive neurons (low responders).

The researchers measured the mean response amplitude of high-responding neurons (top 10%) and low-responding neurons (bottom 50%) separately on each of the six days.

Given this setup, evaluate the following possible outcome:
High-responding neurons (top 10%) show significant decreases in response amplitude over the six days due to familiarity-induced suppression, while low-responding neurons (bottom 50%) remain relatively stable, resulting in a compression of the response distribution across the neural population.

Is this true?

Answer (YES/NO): NO